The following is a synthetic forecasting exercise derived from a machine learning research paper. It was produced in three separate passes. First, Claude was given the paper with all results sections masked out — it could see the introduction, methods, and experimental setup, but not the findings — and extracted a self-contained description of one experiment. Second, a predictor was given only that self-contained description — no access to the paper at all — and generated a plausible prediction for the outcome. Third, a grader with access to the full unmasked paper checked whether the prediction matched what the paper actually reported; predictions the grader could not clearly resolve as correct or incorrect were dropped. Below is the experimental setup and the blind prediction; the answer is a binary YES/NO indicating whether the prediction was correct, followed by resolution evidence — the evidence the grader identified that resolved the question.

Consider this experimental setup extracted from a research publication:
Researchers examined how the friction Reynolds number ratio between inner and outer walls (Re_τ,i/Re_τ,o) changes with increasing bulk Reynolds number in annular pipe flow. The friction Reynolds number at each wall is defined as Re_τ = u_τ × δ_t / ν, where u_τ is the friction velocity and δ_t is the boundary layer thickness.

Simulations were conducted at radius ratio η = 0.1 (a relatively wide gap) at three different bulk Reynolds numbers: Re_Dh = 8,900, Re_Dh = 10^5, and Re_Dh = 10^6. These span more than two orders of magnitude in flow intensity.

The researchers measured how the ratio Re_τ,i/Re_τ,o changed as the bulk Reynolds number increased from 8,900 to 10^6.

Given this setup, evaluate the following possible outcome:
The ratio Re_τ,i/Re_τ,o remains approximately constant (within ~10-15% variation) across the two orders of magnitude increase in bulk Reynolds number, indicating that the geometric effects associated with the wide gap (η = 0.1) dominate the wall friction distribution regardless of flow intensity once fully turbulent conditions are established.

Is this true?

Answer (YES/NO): NO